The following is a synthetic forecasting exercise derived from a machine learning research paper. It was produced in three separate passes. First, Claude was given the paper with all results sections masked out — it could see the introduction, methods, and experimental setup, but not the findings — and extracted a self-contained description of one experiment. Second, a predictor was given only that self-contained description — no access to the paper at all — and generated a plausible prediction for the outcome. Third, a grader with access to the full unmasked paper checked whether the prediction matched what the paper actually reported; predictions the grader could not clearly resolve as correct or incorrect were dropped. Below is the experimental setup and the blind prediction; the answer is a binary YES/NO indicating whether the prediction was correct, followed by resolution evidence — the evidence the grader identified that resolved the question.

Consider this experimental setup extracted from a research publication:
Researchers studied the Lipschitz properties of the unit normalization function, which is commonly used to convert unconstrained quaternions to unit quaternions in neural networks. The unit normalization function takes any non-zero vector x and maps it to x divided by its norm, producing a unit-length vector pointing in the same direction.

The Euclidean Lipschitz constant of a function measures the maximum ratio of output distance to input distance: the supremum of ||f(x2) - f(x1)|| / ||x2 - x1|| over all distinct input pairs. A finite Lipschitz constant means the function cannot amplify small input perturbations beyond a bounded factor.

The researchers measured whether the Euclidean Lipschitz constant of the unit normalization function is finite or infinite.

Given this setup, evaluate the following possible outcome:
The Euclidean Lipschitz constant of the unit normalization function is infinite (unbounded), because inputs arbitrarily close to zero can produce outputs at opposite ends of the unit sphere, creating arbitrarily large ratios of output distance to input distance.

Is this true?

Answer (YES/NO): YES